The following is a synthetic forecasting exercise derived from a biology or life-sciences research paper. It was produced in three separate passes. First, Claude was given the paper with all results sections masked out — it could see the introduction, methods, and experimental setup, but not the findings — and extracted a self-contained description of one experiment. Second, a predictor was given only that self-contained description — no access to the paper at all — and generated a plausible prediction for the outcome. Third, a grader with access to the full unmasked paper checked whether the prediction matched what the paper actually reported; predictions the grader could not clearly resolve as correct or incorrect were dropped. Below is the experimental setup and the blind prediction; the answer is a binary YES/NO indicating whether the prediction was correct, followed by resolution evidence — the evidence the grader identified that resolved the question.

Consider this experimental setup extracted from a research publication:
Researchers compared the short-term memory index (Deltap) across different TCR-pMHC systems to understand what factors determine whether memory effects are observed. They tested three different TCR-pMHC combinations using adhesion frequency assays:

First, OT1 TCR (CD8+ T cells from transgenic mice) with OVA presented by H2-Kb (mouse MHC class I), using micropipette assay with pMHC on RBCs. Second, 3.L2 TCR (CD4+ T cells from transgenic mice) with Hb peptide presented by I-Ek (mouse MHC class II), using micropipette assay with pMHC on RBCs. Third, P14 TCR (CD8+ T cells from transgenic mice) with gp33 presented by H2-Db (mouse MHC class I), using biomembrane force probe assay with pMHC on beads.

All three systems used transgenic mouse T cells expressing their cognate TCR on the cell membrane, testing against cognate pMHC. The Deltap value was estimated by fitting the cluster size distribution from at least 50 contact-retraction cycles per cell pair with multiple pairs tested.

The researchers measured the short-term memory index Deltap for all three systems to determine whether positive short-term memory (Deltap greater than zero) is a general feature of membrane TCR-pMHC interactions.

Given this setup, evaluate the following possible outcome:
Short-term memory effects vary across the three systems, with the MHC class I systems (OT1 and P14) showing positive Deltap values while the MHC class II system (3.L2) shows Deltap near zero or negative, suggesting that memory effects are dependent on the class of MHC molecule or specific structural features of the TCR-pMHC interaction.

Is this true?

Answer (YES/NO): NO